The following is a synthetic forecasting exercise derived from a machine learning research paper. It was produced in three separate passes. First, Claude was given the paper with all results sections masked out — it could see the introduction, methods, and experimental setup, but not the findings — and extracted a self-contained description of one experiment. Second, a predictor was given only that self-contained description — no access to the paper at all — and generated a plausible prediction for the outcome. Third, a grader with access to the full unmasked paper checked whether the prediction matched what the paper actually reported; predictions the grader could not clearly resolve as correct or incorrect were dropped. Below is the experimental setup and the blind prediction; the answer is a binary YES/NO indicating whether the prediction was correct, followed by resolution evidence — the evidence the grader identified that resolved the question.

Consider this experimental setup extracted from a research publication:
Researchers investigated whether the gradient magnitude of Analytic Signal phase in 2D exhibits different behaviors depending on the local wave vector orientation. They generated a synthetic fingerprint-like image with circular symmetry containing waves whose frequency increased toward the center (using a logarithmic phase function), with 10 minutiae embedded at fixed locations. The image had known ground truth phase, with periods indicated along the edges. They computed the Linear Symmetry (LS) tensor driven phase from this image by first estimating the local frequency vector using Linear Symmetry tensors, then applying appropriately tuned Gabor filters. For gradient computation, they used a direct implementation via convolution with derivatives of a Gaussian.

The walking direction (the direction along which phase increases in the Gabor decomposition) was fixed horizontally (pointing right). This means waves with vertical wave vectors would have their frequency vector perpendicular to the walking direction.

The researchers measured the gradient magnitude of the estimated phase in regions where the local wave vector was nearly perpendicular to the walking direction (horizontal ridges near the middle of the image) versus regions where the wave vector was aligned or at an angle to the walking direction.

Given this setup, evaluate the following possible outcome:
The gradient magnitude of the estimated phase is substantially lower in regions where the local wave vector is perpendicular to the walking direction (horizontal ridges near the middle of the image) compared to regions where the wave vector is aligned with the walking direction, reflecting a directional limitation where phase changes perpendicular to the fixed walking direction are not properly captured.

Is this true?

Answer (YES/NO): NO